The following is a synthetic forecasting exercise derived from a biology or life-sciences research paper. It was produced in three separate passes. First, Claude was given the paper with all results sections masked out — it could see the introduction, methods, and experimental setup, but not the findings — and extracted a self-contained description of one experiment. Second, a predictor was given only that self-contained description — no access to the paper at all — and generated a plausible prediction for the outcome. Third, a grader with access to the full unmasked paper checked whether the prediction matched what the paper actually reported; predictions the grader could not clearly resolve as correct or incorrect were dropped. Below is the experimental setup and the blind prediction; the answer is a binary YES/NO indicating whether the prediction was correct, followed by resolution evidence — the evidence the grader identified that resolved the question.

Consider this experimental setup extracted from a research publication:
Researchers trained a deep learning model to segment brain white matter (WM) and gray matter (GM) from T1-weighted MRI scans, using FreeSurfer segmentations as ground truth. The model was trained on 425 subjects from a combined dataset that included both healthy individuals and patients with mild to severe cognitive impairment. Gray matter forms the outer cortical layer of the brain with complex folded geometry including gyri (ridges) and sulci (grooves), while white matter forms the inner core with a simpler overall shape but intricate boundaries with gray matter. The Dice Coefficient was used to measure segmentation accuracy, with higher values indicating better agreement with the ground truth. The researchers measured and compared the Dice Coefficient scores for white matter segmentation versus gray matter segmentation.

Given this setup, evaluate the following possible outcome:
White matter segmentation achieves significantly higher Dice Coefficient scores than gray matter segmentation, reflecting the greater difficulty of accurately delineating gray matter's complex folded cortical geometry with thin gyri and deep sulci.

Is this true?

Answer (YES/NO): YES